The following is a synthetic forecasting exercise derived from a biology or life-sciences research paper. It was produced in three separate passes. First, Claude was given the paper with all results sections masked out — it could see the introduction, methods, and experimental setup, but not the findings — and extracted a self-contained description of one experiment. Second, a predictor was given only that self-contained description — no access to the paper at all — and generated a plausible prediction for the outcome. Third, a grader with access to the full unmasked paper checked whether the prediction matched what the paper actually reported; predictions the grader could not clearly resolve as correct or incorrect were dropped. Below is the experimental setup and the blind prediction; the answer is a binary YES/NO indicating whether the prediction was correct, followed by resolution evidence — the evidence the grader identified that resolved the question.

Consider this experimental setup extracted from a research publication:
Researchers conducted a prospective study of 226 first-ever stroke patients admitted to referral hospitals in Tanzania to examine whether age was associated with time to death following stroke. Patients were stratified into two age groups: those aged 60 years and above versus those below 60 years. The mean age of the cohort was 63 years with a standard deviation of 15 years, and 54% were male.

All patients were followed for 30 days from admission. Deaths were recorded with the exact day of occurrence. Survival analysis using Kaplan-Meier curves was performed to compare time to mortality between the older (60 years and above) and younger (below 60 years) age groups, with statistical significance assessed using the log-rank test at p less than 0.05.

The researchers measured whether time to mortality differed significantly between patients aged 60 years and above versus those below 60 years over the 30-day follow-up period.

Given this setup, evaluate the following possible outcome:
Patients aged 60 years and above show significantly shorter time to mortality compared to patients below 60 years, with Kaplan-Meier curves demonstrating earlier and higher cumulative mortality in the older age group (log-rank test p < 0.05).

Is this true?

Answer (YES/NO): YES